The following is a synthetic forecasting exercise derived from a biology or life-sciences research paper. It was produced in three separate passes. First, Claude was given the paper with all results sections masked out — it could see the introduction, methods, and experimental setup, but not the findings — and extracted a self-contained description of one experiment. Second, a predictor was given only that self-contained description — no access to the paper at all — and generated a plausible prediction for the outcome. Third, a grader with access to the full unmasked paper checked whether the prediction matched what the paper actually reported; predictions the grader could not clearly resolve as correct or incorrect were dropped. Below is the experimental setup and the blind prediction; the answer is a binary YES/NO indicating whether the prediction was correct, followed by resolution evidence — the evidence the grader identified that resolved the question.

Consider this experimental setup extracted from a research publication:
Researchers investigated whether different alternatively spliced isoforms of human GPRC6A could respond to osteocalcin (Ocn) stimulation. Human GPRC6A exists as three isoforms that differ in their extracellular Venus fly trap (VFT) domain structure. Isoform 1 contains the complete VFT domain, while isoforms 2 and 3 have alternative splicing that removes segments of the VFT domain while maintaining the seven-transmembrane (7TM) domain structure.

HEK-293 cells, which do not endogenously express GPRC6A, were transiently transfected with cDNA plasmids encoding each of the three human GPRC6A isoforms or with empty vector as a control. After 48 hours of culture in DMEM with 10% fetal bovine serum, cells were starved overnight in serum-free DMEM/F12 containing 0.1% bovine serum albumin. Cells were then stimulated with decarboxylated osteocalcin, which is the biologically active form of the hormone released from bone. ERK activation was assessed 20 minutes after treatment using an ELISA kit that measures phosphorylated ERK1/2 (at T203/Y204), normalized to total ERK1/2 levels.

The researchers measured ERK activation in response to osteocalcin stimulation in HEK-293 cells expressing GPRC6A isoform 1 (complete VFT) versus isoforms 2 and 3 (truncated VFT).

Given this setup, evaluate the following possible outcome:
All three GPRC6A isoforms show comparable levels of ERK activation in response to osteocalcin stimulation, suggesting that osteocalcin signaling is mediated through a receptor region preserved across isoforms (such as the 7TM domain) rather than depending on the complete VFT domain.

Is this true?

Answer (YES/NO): NO